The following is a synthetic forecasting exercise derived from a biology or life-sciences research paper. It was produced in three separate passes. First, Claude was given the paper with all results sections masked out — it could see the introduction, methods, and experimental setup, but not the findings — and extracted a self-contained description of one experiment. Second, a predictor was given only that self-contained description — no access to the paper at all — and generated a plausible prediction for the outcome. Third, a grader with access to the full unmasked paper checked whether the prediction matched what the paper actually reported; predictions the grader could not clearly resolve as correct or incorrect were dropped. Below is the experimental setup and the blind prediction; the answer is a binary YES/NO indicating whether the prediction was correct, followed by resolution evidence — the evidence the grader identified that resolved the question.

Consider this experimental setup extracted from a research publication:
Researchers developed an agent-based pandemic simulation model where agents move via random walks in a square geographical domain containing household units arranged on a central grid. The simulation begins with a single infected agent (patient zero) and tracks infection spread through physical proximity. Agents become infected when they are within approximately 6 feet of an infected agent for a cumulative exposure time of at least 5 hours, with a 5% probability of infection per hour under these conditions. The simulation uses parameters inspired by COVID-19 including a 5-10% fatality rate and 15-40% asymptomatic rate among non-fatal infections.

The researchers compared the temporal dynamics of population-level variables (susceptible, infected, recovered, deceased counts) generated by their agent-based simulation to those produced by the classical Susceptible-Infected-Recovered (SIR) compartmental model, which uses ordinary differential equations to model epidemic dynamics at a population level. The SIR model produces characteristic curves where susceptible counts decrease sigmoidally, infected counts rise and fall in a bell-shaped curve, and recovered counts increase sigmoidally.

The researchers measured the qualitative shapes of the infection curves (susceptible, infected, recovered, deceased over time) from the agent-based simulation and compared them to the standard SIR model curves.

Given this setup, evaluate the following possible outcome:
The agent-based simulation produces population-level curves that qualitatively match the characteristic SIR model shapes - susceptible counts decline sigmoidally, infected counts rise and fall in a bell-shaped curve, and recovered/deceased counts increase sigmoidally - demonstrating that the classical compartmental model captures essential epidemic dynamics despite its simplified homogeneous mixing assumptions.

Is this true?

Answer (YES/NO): YES